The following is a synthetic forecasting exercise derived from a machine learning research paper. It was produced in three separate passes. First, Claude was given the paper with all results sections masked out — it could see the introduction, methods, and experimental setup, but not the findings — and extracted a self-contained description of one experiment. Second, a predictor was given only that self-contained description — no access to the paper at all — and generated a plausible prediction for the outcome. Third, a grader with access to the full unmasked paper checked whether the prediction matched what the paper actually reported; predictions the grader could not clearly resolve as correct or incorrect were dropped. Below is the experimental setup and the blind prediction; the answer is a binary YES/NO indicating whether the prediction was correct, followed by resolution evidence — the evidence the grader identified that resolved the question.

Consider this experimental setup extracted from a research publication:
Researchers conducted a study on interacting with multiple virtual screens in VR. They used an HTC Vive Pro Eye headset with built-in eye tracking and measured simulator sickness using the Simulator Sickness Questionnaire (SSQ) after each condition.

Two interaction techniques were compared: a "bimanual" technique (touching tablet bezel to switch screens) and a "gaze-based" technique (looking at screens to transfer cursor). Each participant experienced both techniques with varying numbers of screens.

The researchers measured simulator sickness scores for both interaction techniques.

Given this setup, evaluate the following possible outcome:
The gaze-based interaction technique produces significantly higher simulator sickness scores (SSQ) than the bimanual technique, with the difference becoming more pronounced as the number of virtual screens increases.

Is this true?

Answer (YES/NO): NO